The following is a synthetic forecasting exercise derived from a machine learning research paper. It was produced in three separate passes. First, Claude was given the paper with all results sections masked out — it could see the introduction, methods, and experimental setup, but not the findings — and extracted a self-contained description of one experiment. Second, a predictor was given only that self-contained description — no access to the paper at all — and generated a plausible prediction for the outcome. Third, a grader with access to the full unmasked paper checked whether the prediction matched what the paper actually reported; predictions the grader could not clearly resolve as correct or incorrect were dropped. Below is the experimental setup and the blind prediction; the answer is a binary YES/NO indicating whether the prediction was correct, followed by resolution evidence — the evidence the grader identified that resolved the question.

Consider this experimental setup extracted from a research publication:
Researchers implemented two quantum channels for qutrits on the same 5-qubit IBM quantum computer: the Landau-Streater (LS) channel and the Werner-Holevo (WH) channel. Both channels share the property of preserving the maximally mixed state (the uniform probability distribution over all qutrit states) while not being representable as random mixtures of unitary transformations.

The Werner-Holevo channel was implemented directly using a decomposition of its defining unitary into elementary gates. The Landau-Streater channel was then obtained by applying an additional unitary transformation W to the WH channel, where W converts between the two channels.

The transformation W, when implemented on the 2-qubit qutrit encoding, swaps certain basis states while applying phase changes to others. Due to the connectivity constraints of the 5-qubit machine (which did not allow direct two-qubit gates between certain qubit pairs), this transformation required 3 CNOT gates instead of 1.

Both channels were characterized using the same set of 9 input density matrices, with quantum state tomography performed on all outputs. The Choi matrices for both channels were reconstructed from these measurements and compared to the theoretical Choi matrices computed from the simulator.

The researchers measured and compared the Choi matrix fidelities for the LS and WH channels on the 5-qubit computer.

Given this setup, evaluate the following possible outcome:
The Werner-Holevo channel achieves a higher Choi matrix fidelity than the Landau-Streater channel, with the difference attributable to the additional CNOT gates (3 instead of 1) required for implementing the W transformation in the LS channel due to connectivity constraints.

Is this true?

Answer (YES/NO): NO